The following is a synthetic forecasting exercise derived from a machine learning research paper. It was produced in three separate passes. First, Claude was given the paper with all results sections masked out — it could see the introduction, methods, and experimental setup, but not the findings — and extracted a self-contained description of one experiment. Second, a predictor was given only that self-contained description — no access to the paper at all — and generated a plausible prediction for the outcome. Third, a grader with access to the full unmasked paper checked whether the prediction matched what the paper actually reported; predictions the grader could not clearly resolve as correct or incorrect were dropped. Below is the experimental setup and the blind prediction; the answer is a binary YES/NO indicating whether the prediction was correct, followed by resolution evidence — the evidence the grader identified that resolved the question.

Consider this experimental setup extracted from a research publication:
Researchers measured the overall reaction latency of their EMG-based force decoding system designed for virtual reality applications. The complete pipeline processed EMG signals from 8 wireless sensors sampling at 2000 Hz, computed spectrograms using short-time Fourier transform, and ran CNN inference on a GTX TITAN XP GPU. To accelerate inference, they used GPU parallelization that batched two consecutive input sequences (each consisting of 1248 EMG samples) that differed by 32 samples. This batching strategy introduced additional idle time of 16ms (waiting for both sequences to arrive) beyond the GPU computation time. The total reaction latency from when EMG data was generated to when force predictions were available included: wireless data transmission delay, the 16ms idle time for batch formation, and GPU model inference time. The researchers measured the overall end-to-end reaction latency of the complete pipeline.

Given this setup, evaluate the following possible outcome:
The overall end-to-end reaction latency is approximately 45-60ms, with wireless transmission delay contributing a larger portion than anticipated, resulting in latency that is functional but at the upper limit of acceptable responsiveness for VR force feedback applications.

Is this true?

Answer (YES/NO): NO